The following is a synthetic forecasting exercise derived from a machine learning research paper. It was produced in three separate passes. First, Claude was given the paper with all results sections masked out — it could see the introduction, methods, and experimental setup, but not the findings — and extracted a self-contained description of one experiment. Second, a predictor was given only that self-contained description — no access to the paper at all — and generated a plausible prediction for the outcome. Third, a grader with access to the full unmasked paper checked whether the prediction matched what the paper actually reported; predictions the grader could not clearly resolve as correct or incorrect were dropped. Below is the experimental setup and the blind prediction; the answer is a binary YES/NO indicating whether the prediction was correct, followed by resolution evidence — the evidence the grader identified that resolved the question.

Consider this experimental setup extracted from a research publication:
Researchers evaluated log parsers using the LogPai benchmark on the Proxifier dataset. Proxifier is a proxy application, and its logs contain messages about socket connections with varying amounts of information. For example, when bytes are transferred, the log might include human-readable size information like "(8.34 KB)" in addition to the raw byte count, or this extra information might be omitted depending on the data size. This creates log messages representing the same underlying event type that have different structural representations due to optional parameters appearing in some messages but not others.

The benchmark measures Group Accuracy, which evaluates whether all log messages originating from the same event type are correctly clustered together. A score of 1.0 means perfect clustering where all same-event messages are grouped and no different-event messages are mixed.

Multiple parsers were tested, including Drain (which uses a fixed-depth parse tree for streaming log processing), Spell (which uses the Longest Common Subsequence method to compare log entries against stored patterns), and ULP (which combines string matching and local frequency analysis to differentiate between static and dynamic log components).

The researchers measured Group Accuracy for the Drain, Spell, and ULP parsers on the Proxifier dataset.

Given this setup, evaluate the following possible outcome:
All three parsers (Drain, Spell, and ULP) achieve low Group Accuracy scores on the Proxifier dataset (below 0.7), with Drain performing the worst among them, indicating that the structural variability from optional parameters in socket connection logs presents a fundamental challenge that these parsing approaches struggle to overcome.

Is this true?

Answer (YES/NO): NO